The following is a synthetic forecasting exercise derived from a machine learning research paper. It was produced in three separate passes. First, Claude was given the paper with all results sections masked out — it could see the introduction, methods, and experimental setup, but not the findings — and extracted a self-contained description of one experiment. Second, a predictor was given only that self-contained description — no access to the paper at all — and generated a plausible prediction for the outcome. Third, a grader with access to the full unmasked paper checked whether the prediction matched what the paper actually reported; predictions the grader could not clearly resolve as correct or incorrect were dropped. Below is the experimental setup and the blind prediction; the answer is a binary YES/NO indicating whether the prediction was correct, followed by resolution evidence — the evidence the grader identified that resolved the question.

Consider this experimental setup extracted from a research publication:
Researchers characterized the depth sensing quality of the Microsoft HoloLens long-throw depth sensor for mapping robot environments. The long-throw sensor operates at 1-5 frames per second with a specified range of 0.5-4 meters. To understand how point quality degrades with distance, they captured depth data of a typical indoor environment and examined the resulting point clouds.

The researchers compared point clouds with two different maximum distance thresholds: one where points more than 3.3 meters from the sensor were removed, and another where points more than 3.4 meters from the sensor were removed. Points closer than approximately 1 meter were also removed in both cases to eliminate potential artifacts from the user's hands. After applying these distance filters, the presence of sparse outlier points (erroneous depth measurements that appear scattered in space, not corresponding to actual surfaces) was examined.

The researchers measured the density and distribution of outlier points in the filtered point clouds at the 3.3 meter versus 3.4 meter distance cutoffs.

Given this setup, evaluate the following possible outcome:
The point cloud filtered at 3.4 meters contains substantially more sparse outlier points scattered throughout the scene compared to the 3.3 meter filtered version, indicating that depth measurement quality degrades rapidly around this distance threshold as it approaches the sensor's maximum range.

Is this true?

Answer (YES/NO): YES